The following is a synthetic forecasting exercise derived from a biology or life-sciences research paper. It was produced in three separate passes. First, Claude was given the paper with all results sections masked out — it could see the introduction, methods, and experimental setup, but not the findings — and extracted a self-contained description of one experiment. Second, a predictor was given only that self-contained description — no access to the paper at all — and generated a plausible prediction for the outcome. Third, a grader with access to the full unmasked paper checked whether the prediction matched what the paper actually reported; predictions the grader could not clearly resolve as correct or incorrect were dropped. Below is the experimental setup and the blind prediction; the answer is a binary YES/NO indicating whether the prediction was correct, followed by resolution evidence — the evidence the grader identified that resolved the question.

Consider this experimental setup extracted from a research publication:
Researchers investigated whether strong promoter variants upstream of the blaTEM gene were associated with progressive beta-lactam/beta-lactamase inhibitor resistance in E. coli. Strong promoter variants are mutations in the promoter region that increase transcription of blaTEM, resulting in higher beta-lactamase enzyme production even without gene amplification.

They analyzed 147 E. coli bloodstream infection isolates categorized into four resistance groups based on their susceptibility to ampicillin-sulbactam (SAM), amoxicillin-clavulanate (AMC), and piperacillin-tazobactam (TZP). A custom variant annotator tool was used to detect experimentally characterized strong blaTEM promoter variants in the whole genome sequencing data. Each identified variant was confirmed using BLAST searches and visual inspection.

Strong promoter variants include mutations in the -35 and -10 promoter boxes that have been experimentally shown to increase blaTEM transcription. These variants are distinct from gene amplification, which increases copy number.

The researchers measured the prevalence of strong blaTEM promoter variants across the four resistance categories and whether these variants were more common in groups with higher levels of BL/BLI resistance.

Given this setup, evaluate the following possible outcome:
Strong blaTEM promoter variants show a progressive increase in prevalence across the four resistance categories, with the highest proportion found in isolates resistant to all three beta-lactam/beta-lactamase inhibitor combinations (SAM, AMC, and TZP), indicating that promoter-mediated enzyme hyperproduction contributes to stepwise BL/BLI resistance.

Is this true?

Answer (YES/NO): NO